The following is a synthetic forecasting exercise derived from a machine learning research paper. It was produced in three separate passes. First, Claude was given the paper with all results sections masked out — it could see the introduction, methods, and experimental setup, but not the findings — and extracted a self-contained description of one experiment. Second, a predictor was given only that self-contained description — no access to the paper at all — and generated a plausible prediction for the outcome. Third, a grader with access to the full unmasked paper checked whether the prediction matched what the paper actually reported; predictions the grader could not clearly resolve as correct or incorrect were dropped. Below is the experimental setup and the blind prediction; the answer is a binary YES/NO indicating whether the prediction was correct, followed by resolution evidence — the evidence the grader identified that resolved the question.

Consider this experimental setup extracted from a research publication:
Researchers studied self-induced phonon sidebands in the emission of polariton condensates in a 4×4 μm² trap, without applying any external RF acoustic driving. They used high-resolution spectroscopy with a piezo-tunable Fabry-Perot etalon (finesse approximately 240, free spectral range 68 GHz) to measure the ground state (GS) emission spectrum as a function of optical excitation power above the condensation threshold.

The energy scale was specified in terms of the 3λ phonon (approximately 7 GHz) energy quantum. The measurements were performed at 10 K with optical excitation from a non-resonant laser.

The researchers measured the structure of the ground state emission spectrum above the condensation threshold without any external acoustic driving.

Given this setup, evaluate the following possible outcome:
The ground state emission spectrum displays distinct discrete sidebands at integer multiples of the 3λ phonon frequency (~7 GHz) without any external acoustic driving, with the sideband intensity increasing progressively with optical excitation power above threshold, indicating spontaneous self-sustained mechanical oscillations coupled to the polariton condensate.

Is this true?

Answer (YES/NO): YES